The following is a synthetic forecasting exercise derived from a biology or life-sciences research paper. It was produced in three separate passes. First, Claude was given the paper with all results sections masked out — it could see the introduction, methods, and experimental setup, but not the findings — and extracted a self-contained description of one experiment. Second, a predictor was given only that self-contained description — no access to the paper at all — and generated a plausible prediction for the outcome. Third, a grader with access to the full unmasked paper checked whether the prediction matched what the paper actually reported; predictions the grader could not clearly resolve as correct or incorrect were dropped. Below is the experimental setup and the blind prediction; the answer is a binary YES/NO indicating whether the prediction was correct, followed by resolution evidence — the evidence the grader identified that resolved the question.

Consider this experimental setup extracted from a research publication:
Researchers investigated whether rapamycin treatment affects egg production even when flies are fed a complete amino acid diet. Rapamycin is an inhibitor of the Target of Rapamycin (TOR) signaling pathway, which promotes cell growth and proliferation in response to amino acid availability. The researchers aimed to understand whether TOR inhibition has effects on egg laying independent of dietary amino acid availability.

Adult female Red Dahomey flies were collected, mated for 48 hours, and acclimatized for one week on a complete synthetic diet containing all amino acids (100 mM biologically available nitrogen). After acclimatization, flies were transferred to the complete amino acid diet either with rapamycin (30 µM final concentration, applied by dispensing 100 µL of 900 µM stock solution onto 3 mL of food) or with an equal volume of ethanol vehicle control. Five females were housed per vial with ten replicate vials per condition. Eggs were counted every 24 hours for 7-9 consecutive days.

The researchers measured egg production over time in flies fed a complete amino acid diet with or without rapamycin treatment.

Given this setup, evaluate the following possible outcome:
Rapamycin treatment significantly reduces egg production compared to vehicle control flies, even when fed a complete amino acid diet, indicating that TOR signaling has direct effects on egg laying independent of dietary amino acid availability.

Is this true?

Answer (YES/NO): YES